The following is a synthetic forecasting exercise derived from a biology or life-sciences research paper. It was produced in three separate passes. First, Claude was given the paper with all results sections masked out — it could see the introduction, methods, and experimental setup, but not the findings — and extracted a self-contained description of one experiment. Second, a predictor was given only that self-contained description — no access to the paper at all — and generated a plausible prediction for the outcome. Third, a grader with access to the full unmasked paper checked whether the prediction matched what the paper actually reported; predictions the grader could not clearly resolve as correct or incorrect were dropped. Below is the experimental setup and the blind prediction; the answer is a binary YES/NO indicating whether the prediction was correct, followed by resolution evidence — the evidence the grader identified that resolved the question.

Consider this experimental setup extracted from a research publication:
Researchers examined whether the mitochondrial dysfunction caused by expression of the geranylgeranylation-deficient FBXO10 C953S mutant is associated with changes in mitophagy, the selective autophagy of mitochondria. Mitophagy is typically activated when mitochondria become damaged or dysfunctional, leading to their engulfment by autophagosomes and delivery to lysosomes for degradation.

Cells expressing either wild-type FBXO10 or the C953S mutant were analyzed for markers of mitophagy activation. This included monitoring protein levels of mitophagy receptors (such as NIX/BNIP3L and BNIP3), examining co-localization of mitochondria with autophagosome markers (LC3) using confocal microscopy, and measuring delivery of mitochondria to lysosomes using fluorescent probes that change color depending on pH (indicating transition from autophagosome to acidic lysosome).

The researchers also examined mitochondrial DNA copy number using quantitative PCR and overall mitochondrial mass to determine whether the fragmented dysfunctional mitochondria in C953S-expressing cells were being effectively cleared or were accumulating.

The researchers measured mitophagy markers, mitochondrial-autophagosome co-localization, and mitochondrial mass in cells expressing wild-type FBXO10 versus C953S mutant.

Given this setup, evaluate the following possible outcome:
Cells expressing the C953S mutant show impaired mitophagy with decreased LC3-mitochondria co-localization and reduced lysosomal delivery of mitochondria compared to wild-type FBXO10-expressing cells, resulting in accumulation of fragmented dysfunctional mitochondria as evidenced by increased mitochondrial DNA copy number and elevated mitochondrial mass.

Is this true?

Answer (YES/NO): NO